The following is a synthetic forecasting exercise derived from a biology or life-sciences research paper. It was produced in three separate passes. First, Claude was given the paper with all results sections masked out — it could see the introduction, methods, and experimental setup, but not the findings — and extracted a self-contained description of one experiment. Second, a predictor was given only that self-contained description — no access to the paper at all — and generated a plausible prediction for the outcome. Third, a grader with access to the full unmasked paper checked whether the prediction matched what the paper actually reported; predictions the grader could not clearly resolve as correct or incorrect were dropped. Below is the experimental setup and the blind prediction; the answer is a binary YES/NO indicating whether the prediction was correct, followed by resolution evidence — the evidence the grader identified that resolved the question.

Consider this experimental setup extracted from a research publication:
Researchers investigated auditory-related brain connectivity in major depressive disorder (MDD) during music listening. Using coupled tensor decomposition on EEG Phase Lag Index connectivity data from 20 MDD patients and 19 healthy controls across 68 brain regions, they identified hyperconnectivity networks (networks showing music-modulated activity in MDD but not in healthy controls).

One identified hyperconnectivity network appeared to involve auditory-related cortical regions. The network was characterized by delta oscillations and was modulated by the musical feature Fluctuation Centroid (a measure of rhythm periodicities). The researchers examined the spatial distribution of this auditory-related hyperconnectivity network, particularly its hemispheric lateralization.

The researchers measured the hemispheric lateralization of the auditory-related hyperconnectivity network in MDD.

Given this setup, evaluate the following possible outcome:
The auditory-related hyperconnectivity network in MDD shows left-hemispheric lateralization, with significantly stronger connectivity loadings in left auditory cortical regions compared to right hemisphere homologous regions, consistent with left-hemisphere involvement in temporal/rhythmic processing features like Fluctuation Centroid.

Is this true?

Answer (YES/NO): YES